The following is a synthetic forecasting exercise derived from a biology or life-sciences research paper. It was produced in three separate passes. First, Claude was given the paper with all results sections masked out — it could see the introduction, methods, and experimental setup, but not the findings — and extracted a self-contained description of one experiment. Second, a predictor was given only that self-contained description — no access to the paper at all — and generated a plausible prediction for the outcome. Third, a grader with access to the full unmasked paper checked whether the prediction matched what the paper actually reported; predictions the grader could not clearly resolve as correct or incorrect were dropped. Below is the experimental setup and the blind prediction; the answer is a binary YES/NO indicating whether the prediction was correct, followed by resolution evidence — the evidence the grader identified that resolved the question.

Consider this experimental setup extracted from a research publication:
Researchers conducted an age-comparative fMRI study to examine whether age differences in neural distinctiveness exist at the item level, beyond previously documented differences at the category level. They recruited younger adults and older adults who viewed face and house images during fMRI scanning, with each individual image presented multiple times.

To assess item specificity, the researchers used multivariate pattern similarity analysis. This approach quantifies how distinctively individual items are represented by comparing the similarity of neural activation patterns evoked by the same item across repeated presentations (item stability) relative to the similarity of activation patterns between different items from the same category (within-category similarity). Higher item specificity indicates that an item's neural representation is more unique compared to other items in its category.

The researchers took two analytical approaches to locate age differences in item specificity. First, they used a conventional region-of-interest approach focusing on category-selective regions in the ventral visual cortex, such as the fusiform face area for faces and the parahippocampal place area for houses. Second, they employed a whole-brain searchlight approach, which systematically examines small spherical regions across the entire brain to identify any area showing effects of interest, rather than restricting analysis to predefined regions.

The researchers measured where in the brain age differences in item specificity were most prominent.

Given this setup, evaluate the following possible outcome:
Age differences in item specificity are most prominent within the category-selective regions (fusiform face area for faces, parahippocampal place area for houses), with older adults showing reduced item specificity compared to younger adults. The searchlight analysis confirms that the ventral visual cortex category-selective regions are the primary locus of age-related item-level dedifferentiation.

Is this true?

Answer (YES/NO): NO